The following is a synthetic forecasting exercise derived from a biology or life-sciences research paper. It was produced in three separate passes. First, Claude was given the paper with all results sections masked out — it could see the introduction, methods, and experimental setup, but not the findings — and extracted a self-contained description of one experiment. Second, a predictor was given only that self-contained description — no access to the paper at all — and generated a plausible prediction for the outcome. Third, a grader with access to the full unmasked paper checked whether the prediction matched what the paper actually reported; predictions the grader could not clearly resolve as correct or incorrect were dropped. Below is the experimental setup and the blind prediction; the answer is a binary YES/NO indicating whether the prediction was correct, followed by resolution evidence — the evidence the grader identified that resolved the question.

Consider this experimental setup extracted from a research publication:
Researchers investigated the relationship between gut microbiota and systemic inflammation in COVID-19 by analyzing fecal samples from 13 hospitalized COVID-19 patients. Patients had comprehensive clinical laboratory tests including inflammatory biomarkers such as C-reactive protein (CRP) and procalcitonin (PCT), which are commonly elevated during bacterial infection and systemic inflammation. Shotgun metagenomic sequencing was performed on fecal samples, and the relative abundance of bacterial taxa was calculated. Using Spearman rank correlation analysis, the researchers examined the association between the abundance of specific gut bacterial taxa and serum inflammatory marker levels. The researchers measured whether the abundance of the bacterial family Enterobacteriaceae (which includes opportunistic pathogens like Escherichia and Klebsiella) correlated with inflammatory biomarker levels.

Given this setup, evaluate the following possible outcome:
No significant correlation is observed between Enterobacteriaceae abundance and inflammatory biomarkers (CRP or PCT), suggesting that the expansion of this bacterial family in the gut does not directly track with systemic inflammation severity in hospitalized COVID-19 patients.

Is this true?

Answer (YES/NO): YES